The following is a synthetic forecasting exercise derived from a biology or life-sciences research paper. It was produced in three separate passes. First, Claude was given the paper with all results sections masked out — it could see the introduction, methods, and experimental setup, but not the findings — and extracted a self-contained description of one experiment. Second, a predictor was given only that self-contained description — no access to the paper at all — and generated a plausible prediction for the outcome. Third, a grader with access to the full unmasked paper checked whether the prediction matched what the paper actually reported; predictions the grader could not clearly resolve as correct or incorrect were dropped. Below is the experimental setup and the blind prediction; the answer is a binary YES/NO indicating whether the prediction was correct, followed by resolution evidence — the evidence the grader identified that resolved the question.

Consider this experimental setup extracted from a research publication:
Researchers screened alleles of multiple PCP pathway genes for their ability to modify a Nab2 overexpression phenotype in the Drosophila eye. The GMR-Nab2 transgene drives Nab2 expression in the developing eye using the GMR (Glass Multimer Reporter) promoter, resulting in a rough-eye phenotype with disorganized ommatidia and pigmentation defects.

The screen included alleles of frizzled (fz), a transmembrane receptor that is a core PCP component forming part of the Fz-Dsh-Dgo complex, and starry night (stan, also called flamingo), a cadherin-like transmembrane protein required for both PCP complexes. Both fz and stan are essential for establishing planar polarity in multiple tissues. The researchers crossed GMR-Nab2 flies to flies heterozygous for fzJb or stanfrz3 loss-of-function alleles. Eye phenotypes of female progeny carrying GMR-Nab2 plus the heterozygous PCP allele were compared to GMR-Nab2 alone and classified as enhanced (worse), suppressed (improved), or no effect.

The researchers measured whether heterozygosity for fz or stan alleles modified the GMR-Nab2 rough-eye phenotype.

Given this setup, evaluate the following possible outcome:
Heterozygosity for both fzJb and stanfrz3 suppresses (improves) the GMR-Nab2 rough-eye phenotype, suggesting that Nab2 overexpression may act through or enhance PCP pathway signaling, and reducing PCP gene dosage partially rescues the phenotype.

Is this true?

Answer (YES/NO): YES